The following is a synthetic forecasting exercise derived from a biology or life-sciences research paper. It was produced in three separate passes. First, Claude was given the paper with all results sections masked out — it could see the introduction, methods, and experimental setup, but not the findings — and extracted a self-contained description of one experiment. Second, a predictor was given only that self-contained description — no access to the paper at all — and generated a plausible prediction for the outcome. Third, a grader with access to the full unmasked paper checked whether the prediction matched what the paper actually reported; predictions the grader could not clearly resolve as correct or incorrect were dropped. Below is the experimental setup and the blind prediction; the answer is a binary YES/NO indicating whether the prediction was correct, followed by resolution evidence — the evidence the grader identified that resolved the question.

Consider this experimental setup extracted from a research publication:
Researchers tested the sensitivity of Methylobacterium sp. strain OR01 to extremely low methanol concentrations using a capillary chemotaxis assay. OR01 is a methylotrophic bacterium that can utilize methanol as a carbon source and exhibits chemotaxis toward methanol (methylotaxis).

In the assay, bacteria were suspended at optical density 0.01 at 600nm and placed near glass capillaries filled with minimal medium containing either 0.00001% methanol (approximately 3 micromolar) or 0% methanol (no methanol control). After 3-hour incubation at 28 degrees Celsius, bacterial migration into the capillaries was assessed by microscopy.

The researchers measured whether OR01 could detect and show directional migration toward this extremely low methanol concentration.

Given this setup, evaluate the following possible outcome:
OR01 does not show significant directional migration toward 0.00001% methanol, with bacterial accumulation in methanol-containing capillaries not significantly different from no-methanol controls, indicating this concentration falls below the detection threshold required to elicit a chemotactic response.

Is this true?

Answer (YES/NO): NO